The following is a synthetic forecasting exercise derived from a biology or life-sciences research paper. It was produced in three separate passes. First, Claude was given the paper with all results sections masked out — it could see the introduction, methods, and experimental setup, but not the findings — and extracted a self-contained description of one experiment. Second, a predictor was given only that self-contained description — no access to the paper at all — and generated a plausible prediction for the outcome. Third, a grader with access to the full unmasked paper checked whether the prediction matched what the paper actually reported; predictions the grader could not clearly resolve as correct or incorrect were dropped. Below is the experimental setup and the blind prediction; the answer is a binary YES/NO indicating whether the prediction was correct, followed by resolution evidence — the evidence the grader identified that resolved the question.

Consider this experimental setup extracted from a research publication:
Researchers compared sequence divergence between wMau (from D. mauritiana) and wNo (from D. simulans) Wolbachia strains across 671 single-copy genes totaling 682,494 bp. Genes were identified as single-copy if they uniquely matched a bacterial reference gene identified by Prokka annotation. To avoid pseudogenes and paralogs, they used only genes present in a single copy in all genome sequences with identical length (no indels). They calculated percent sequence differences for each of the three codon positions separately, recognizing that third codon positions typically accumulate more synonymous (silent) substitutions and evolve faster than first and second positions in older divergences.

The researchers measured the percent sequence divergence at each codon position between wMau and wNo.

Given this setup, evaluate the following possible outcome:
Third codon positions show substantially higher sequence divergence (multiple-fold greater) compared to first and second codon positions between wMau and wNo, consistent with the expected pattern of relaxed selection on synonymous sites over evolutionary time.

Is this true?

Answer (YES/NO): NO